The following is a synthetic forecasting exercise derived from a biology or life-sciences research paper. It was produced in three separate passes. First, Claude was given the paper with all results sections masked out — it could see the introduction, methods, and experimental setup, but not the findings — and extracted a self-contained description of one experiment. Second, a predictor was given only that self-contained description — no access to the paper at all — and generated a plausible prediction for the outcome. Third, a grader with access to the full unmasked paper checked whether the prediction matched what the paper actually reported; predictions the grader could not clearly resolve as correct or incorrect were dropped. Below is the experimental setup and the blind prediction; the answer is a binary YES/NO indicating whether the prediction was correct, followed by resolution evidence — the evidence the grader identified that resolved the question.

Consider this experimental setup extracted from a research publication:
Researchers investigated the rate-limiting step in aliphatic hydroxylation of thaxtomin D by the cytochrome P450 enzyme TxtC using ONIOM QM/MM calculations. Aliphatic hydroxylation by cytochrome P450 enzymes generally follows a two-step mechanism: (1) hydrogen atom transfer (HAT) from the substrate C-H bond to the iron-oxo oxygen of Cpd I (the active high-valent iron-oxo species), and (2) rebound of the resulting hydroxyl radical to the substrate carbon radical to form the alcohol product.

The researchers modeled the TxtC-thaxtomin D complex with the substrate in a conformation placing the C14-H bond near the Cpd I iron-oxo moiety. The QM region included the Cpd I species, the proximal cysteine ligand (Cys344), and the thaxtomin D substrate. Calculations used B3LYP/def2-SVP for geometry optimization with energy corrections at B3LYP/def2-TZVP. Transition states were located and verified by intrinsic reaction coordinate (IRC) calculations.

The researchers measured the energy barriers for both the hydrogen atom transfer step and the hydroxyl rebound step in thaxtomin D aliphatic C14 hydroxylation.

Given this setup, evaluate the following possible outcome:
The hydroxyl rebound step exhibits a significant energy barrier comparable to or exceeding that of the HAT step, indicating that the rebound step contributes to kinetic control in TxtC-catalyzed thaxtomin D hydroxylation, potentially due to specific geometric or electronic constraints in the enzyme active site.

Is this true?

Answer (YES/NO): NO